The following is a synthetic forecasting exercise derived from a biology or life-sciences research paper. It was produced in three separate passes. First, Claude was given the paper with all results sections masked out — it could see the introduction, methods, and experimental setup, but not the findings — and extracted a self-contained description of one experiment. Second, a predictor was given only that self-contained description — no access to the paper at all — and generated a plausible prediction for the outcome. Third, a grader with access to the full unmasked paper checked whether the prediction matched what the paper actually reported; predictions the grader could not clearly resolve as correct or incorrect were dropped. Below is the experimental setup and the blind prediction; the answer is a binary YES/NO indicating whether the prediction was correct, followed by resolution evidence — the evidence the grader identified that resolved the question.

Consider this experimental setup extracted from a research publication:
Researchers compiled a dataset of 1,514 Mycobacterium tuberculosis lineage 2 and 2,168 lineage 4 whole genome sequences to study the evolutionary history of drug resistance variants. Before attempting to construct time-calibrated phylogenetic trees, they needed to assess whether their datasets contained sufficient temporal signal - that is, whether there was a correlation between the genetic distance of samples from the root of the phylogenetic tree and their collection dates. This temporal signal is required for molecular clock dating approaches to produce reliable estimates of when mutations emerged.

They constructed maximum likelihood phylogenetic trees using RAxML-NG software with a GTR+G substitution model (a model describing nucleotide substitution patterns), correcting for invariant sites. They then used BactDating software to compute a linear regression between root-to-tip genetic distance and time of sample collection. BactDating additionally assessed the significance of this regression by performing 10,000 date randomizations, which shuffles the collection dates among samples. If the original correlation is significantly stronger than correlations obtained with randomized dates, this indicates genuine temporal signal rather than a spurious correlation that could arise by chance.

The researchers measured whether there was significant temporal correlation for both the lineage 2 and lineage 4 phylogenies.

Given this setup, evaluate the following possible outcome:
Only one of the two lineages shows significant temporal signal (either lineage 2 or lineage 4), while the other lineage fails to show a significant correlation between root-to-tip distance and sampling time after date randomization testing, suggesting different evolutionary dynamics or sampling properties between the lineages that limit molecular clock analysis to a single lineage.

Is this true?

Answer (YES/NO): NO